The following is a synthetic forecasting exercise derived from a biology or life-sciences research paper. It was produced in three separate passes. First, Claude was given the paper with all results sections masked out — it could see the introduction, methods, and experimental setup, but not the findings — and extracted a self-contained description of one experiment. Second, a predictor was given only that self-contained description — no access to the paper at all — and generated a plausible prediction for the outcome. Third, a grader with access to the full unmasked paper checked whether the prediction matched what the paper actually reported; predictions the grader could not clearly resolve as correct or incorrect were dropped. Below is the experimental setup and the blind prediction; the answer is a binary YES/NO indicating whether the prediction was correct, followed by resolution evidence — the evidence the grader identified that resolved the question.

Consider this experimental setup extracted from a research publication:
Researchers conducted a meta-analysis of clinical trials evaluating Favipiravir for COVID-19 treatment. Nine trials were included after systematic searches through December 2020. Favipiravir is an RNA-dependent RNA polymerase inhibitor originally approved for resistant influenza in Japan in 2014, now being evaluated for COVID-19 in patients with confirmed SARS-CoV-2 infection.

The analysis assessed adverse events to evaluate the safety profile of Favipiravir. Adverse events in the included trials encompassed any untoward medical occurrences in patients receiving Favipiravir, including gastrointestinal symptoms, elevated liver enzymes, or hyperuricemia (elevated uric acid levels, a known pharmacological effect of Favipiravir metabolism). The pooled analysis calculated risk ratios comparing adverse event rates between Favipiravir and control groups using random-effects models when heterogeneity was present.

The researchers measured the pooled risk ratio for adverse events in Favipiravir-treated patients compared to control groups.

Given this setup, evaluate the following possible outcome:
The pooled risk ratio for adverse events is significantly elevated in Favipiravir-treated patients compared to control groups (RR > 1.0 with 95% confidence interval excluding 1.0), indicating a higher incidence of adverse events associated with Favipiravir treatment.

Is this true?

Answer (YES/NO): NO